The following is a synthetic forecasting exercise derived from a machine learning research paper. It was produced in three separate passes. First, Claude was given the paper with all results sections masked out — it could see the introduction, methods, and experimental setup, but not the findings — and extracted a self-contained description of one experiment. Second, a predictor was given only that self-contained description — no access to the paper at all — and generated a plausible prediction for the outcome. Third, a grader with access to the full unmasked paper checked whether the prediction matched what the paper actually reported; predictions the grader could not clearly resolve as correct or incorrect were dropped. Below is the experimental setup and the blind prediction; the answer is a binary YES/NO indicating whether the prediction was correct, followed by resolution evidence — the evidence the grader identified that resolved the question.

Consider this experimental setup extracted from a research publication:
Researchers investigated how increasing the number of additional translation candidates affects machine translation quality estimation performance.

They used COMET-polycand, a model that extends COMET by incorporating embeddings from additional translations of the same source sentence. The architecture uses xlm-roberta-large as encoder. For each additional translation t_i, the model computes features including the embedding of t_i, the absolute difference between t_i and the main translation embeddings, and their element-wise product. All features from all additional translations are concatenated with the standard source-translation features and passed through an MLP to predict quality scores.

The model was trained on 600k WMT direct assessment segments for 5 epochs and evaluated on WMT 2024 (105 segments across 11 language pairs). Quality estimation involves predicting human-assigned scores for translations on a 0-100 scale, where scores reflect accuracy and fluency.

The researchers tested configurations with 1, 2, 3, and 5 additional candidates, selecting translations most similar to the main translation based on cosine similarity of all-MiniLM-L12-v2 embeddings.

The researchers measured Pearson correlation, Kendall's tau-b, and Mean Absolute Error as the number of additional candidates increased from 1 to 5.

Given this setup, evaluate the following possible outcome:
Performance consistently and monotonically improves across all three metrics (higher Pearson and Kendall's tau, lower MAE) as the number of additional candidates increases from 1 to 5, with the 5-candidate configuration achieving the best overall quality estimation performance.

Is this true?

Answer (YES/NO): NO